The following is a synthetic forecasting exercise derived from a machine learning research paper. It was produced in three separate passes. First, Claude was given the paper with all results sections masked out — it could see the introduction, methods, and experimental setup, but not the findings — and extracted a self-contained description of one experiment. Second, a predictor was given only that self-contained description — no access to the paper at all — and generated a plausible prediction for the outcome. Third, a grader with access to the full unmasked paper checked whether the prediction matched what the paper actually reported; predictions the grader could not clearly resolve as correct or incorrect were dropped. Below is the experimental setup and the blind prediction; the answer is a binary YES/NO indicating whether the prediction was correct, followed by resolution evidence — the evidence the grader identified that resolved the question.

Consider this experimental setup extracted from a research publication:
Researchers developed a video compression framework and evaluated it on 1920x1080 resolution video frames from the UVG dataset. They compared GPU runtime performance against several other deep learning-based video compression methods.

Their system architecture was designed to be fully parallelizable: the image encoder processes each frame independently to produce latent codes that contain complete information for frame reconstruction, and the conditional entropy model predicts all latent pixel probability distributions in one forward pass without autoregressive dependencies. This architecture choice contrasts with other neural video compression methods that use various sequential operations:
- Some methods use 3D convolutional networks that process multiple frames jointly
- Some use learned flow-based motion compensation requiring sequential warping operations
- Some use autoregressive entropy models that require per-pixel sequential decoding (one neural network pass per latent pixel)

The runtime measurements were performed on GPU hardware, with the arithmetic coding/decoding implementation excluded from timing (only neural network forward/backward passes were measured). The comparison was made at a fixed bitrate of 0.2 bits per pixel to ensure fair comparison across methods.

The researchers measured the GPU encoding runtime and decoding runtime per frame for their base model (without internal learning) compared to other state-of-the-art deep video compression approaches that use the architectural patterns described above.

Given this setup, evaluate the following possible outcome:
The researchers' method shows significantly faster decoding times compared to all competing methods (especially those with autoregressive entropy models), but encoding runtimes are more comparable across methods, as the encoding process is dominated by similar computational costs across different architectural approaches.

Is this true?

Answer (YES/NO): YES